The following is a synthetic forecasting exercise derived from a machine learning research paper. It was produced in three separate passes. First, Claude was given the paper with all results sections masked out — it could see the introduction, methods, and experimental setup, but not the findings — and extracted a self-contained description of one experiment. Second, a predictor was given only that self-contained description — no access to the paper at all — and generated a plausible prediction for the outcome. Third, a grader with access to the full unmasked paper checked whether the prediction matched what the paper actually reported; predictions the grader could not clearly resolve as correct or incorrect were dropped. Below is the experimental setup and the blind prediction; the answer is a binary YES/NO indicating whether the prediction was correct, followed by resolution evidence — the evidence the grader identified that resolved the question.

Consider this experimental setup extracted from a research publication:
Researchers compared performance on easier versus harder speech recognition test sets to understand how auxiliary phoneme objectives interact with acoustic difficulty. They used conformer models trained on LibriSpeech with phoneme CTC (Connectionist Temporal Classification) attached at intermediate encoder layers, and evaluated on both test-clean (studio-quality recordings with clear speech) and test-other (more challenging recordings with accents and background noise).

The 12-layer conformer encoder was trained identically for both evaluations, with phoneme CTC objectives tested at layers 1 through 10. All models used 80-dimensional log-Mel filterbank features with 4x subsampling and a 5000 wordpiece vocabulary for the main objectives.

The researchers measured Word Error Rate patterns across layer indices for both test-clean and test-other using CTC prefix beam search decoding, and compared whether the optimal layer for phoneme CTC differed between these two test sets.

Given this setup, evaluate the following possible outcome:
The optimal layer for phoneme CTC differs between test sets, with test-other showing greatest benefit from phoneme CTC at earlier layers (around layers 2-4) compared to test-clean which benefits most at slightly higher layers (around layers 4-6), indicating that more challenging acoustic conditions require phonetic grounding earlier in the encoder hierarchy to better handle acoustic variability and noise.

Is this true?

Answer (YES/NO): NO